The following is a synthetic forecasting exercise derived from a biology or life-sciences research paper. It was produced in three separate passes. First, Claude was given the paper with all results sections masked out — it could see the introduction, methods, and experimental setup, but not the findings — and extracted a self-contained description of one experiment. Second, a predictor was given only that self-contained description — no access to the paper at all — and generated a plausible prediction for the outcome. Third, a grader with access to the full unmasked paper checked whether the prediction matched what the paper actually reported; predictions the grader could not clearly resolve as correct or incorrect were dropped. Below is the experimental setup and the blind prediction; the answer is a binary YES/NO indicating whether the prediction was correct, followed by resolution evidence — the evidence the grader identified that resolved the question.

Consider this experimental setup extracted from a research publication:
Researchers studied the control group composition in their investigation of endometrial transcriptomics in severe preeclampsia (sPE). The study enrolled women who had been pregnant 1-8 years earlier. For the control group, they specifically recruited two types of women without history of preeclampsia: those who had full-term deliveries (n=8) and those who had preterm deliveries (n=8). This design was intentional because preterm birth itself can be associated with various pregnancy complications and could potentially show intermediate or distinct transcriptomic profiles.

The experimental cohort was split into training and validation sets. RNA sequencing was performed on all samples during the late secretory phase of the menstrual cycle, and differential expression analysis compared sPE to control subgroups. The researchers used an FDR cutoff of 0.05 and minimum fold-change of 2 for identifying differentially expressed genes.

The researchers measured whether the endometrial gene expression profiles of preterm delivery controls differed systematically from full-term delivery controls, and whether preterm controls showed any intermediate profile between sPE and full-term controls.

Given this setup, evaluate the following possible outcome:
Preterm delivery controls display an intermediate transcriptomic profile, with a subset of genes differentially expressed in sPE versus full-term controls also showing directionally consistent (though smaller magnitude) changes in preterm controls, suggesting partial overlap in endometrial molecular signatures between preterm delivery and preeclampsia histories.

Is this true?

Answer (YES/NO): NO